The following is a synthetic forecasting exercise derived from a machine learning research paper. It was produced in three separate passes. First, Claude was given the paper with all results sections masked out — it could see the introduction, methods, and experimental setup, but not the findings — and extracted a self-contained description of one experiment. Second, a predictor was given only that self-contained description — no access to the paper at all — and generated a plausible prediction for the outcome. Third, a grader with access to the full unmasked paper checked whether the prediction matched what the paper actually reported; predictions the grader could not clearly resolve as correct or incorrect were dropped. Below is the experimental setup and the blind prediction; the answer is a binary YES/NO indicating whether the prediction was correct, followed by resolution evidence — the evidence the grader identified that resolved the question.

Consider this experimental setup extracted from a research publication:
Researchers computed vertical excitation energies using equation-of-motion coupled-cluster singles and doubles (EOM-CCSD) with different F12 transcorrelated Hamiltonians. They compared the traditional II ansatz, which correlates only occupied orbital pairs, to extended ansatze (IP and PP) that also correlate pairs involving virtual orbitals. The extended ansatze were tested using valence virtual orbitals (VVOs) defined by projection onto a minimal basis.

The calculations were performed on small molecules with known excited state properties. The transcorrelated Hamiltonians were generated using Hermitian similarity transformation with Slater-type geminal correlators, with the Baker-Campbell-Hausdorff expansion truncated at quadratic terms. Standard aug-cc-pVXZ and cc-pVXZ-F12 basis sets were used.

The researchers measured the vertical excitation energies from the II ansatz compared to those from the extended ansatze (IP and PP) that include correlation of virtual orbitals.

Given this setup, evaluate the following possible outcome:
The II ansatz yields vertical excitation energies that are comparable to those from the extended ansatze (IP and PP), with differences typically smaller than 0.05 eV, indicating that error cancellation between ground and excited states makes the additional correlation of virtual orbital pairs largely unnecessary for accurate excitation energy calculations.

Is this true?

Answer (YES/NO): NO